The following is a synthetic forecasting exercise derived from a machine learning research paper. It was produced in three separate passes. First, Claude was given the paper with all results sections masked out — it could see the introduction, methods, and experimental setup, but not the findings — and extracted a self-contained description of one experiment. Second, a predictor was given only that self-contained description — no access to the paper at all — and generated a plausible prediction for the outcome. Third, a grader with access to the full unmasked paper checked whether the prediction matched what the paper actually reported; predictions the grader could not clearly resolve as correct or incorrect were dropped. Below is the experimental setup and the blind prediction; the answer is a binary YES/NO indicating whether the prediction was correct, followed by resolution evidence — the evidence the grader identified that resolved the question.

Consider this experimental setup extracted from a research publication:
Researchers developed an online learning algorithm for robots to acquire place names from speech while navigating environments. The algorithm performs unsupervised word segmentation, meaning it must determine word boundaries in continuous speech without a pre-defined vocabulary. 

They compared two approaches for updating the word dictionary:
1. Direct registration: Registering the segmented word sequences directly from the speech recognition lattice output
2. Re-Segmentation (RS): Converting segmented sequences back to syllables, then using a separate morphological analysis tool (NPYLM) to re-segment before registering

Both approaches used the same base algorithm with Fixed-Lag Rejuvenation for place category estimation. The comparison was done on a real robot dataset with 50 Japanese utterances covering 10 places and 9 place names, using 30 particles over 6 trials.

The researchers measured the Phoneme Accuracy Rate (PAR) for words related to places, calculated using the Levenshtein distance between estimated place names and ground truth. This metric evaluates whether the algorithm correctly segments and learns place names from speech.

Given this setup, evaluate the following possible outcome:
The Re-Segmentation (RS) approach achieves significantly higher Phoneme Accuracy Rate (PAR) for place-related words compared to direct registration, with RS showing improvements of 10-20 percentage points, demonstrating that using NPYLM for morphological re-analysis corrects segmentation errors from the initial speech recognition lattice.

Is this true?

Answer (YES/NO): NO